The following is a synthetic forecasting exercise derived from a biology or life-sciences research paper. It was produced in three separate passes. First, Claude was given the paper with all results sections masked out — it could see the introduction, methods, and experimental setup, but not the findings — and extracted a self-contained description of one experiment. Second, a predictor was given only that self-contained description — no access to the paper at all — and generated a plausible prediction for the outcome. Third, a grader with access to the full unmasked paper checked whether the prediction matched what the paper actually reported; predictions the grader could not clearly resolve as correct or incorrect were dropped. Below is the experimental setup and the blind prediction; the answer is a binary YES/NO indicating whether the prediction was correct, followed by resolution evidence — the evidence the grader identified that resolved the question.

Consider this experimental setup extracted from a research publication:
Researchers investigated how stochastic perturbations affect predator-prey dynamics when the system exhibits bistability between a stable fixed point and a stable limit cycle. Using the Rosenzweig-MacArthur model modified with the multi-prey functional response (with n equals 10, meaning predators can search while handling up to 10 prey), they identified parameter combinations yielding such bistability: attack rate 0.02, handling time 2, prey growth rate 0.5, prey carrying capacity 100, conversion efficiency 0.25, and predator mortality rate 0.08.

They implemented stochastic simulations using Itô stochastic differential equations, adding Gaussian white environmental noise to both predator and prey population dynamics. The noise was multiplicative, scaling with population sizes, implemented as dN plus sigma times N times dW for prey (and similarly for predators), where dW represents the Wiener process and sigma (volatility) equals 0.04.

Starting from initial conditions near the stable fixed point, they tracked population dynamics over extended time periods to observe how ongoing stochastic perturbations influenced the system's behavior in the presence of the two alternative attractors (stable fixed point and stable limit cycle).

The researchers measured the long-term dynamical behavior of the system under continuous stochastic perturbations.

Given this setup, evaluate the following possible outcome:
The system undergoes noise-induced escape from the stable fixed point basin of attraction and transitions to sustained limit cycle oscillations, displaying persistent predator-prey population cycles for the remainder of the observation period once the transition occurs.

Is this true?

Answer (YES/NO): NO